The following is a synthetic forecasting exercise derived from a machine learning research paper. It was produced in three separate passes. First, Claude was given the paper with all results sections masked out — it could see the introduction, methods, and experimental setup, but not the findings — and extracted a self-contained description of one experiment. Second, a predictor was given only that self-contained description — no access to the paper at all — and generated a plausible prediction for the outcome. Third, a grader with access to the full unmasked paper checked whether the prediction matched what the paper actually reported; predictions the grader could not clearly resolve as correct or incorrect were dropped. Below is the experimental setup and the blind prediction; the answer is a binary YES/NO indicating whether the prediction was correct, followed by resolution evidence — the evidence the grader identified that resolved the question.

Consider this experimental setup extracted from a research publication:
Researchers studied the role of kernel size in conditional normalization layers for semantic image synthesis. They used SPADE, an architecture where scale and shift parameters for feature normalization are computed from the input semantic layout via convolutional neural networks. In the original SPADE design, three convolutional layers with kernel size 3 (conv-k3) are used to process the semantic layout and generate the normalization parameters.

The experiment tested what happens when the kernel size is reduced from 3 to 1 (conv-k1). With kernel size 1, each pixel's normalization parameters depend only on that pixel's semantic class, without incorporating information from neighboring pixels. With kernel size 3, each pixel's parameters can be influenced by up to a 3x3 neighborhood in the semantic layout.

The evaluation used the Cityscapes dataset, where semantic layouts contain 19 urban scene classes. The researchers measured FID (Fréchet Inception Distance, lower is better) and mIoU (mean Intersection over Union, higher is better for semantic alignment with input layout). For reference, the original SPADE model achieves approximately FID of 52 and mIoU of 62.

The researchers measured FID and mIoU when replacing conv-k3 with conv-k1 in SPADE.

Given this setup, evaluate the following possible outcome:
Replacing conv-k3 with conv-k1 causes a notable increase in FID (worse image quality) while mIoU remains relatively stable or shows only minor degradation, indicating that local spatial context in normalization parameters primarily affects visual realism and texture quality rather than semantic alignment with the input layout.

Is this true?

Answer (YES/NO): NO